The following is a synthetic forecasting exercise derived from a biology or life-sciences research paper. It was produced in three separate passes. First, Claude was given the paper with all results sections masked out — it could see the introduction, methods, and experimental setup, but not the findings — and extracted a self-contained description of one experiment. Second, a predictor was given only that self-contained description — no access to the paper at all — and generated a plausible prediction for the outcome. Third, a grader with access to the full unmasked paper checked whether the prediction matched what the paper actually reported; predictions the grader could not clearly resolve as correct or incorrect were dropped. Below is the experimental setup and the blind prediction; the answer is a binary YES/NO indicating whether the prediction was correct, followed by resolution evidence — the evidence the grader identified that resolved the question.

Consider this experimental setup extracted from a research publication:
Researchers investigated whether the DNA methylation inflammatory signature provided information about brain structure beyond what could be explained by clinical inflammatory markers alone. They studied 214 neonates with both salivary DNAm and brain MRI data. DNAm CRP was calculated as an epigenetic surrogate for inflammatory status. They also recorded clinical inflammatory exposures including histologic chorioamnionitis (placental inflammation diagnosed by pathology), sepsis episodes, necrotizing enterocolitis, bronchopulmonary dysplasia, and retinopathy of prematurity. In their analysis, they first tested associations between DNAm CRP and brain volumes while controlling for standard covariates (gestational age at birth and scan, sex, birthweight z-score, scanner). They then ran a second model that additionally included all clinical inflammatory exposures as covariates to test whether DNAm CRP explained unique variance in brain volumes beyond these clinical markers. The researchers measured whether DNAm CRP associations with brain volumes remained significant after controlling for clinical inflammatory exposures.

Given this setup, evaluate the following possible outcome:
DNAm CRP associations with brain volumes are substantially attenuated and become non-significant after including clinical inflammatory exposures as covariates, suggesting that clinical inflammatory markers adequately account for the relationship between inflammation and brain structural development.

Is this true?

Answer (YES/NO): NO